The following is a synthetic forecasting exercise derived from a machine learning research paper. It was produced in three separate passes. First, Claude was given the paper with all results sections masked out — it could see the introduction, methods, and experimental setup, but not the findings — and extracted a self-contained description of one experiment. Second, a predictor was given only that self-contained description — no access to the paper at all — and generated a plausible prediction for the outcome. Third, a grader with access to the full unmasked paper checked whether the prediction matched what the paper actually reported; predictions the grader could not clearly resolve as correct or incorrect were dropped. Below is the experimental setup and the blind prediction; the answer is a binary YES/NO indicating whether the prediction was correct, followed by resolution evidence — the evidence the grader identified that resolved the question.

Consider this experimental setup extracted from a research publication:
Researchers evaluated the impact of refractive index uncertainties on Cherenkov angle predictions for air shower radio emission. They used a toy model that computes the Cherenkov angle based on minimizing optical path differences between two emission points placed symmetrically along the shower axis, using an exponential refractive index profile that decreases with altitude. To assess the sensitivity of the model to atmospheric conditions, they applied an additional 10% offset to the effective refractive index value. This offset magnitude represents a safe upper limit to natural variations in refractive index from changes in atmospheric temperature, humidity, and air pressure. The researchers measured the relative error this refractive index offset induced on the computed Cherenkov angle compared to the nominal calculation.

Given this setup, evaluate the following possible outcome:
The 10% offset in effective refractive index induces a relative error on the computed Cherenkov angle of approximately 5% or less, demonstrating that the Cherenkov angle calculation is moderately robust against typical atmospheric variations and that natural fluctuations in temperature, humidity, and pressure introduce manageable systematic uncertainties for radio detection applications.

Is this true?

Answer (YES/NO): YES